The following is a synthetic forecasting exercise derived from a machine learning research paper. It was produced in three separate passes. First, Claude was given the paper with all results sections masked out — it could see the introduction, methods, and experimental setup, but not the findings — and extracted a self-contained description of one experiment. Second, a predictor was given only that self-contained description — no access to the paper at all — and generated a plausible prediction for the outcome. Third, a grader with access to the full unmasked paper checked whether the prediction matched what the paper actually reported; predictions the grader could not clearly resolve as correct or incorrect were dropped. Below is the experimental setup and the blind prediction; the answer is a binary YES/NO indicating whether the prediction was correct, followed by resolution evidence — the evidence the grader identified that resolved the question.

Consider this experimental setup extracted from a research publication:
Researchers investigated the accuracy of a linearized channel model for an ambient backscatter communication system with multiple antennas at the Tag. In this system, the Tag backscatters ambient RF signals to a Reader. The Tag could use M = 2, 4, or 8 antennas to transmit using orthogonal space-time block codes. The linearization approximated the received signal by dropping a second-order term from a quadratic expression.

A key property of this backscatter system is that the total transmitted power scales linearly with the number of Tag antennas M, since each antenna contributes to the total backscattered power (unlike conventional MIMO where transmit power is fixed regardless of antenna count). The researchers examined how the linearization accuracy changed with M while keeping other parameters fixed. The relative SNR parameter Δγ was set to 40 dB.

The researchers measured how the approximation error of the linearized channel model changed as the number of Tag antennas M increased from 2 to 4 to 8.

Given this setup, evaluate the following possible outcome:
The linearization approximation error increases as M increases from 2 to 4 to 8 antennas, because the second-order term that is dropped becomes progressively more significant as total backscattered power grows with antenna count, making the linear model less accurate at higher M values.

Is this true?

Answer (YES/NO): YES